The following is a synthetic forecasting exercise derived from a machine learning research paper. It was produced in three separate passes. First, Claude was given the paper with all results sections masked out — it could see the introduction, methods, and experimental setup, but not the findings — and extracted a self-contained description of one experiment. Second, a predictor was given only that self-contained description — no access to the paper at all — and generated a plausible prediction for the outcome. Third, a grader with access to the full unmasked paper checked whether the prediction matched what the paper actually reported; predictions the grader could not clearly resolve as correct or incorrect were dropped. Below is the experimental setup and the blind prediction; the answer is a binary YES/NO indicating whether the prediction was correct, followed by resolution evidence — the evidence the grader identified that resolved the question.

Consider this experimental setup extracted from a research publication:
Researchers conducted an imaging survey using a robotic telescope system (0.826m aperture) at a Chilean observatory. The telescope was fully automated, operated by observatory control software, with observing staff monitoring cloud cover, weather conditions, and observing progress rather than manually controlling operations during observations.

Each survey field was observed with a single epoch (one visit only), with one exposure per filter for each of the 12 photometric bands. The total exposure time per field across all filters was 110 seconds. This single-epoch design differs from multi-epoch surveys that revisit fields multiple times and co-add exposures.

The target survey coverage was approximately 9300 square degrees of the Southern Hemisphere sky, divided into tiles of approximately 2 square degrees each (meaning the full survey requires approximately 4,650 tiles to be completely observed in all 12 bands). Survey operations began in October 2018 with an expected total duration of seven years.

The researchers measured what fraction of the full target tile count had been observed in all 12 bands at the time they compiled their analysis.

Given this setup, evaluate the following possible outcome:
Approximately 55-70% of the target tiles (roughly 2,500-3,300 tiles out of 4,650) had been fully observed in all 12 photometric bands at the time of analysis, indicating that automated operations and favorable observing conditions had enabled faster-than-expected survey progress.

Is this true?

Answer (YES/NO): NO